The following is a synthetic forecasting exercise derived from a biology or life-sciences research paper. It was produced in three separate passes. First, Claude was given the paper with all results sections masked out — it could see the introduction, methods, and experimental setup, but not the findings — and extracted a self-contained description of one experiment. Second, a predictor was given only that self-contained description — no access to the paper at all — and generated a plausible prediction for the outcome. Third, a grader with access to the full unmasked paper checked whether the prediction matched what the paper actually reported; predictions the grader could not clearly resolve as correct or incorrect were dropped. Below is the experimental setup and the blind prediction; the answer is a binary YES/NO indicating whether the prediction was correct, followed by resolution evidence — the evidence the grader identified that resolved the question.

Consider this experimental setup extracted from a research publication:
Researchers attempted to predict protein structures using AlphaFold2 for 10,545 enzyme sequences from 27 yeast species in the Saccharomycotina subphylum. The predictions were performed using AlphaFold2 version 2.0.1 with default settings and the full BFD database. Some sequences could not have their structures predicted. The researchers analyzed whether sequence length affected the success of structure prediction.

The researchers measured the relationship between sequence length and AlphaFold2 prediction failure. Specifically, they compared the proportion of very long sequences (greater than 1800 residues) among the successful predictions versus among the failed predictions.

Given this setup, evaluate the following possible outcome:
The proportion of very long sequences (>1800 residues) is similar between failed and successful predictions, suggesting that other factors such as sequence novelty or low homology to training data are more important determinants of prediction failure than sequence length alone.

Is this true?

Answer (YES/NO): NO